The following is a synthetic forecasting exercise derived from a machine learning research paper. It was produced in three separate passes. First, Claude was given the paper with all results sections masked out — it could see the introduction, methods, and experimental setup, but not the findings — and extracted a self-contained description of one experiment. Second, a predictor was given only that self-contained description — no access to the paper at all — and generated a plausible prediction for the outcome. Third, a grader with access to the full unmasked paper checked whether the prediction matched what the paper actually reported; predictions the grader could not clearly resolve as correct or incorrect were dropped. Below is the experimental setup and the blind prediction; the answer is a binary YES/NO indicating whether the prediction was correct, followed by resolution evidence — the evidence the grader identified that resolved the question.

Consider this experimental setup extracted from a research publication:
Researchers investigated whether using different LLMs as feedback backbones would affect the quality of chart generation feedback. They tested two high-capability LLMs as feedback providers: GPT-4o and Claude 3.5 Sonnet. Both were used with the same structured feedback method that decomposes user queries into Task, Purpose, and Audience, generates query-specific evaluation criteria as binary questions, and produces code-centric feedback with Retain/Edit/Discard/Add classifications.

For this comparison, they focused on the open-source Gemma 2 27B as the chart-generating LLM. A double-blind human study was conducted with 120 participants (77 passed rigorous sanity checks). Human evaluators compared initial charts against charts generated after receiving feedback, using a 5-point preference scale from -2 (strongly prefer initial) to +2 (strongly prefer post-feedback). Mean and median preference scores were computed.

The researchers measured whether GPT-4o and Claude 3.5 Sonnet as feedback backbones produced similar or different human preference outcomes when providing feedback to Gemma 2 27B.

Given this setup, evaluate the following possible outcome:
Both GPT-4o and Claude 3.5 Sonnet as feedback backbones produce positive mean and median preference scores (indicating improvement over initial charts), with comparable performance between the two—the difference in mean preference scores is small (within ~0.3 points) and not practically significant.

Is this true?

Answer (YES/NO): NO